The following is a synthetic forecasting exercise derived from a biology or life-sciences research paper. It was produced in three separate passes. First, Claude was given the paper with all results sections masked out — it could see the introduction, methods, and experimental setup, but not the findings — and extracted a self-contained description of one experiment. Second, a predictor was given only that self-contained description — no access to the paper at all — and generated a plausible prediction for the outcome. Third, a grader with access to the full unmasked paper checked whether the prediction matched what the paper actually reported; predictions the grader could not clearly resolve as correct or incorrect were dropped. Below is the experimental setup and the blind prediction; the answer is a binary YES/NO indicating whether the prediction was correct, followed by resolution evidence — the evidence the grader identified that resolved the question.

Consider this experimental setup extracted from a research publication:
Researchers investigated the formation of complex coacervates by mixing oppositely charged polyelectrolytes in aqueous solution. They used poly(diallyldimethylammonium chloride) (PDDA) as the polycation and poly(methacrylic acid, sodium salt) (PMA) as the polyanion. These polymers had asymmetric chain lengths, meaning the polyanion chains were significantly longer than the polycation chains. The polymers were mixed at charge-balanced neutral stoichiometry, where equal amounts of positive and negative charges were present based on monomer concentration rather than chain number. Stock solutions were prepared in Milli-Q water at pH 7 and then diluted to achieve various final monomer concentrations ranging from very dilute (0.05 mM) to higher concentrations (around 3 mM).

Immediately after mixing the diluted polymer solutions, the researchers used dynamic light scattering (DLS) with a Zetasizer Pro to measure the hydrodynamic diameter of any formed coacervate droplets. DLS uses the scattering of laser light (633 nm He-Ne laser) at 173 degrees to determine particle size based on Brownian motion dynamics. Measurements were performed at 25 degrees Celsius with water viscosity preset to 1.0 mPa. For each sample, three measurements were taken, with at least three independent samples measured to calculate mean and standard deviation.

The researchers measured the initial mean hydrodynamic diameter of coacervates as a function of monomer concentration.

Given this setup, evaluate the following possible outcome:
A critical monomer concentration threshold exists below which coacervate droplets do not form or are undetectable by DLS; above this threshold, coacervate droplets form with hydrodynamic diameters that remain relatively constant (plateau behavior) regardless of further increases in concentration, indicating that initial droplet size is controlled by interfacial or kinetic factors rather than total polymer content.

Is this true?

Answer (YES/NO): NO